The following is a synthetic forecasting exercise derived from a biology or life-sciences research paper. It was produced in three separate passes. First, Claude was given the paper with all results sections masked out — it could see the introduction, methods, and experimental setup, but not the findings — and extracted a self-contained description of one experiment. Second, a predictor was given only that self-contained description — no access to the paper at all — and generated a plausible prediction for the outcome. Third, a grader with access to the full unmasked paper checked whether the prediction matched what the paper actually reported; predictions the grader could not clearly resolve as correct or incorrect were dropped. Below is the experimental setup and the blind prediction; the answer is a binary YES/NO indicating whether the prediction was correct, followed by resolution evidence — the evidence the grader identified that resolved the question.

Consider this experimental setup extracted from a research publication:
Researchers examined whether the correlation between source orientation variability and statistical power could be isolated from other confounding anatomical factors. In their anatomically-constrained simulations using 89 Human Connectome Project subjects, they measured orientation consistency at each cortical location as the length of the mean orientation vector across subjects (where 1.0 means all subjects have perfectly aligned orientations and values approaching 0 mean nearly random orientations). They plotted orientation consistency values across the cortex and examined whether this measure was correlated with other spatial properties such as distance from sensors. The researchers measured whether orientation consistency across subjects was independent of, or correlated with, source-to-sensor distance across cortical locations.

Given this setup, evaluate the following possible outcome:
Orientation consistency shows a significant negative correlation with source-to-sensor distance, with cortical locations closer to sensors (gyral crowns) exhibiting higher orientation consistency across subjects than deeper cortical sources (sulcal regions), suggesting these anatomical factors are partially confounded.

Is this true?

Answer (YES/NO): NO